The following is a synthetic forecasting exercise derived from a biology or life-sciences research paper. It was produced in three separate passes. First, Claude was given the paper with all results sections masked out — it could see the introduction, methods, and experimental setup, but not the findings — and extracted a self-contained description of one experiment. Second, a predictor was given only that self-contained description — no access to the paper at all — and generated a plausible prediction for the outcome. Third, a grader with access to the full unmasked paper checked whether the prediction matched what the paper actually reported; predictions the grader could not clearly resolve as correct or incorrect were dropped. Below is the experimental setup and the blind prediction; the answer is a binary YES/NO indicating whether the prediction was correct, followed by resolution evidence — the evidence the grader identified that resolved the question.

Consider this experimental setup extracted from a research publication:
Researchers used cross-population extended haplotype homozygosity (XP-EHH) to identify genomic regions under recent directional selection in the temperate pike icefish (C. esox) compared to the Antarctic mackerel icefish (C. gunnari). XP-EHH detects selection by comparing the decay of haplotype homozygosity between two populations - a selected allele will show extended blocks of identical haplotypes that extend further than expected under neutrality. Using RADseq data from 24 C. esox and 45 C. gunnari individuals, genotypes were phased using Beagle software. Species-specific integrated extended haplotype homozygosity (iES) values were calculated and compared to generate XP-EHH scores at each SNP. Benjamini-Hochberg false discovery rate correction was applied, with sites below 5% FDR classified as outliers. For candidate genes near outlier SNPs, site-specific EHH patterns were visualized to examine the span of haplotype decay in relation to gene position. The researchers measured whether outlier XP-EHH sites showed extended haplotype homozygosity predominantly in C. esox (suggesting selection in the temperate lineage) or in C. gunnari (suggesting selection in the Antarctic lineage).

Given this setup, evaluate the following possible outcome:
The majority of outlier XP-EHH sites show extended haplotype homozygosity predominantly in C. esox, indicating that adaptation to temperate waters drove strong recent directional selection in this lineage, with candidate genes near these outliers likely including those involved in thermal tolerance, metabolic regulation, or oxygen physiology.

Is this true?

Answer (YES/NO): YES